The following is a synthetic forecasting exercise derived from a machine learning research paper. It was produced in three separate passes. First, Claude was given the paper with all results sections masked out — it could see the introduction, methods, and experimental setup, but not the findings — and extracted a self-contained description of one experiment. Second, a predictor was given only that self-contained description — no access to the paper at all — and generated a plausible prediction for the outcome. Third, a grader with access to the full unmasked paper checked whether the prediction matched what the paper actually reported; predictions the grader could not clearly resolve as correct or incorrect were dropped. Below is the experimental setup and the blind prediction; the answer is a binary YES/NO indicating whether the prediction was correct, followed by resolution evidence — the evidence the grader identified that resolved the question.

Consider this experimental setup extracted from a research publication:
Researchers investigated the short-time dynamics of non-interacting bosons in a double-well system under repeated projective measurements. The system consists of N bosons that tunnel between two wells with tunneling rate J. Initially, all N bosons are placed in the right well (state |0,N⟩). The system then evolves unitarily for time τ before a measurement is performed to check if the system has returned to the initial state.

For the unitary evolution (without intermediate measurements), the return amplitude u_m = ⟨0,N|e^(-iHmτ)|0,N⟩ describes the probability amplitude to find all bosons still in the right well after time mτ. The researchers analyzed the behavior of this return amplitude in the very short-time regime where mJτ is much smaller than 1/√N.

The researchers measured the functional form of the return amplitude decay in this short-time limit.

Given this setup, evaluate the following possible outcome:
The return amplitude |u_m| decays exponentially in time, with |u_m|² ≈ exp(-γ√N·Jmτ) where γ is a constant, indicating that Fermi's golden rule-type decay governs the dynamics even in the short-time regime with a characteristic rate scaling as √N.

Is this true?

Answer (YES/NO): NO